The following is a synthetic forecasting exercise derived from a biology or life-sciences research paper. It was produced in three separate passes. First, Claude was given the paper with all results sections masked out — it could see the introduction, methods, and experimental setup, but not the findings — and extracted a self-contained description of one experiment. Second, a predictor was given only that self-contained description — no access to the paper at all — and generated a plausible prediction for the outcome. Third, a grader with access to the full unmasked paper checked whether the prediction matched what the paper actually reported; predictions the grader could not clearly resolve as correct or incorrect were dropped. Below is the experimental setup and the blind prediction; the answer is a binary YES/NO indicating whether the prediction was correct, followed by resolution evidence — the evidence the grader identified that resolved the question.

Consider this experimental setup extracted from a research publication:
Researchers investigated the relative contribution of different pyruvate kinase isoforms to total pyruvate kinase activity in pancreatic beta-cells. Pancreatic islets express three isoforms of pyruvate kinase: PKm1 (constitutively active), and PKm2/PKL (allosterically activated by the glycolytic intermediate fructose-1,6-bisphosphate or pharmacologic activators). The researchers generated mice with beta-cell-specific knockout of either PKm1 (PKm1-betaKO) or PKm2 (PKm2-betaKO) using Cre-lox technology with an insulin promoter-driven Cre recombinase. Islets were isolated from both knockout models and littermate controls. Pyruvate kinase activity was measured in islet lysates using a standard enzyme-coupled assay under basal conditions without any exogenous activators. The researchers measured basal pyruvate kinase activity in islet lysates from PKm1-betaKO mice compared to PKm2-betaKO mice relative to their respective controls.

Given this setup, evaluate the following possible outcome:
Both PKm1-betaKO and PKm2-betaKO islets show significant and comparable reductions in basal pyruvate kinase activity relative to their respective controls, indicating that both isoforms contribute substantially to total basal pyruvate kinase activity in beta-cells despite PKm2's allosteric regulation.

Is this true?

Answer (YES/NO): NO